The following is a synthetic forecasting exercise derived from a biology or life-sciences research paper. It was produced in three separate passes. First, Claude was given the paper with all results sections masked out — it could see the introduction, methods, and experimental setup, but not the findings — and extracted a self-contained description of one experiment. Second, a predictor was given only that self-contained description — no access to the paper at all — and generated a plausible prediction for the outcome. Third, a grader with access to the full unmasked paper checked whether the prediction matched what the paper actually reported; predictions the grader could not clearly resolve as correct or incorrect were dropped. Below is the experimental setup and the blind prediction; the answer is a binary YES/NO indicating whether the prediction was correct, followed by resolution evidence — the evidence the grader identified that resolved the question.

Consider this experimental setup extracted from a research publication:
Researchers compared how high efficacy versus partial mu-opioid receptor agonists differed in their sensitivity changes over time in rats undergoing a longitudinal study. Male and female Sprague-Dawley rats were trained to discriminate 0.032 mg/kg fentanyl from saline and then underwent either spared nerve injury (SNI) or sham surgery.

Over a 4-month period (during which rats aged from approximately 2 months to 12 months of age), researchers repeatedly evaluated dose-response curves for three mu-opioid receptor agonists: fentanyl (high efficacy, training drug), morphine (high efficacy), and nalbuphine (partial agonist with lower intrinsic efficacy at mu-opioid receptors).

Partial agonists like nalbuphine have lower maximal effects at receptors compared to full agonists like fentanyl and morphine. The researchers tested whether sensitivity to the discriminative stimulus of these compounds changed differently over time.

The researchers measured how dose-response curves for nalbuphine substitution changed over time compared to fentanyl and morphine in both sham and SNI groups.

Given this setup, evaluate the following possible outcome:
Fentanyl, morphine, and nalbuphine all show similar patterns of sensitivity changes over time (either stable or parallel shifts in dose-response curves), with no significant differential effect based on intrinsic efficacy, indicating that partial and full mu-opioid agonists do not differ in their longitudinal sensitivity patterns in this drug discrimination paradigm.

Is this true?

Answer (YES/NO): NO